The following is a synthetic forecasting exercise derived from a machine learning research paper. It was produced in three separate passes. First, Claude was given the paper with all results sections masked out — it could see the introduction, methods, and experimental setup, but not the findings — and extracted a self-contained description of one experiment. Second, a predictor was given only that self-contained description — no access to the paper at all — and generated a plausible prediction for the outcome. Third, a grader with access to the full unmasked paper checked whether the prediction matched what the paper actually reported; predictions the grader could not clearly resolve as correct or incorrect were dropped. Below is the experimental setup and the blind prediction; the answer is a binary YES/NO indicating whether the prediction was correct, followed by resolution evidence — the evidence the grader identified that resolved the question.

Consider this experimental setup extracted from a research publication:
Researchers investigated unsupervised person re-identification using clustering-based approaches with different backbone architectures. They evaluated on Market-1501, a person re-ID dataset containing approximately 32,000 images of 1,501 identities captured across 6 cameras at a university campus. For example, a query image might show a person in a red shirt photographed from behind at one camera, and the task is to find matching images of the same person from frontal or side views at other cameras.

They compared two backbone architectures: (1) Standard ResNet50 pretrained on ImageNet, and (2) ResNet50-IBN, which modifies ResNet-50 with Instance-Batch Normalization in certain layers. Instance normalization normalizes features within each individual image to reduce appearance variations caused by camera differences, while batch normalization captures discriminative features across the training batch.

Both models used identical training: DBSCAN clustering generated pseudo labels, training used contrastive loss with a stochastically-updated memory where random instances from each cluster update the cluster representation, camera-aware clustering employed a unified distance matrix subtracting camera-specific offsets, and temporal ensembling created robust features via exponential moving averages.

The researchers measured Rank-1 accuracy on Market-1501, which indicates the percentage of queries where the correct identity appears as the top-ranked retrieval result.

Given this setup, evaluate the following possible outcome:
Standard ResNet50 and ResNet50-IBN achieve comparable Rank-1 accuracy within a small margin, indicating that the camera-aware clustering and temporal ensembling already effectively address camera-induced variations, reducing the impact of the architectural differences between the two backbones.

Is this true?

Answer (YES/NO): YES